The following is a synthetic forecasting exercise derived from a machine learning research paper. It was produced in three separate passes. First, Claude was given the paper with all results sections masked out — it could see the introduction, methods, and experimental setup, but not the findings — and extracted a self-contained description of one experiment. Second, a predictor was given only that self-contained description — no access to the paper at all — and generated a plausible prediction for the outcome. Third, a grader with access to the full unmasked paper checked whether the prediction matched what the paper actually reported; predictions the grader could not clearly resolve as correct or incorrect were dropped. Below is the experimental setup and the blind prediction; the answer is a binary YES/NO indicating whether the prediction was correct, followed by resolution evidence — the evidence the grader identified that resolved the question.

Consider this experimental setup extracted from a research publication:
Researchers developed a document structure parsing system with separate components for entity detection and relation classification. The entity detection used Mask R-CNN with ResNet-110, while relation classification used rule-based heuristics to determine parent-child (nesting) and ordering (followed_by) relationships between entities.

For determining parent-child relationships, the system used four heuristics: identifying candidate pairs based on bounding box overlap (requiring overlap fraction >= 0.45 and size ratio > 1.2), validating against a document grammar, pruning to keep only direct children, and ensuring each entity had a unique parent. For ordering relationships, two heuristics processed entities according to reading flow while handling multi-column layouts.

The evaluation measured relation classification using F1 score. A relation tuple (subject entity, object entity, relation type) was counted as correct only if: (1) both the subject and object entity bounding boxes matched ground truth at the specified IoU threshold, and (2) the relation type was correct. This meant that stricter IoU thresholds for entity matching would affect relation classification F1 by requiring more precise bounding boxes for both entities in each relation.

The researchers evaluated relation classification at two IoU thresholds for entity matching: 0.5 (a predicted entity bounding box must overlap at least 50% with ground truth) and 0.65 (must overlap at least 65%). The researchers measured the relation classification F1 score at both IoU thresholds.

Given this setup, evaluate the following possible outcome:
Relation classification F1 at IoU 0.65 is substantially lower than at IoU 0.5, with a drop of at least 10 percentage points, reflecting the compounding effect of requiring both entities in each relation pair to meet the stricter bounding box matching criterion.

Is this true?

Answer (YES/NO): NO